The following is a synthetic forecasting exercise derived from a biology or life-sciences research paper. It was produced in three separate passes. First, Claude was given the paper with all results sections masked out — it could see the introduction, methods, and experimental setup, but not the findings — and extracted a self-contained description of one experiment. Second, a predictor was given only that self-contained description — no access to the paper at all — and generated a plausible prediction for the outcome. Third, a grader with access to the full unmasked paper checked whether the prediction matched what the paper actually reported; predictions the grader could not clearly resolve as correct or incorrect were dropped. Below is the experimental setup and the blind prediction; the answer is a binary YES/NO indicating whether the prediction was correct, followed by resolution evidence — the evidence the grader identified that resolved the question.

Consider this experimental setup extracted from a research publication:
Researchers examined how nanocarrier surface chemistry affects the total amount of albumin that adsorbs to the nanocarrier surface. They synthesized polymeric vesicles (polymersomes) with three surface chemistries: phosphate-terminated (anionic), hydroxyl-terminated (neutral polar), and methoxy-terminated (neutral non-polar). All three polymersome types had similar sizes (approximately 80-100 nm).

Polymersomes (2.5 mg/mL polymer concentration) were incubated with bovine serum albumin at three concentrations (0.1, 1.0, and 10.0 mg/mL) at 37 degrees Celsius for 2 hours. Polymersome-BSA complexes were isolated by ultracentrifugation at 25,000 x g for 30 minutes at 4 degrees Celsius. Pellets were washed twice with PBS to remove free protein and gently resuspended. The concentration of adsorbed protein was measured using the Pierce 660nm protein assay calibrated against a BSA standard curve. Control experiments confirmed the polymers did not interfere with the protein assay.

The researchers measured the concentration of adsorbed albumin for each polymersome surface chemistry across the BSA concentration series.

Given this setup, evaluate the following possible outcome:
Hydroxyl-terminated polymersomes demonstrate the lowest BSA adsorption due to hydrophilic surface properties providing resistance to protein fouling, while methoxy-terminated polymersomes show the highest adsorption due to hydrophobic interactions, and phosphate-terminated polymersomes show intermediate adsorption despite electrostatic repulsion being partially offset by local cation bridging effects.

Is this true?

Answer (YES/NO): NO